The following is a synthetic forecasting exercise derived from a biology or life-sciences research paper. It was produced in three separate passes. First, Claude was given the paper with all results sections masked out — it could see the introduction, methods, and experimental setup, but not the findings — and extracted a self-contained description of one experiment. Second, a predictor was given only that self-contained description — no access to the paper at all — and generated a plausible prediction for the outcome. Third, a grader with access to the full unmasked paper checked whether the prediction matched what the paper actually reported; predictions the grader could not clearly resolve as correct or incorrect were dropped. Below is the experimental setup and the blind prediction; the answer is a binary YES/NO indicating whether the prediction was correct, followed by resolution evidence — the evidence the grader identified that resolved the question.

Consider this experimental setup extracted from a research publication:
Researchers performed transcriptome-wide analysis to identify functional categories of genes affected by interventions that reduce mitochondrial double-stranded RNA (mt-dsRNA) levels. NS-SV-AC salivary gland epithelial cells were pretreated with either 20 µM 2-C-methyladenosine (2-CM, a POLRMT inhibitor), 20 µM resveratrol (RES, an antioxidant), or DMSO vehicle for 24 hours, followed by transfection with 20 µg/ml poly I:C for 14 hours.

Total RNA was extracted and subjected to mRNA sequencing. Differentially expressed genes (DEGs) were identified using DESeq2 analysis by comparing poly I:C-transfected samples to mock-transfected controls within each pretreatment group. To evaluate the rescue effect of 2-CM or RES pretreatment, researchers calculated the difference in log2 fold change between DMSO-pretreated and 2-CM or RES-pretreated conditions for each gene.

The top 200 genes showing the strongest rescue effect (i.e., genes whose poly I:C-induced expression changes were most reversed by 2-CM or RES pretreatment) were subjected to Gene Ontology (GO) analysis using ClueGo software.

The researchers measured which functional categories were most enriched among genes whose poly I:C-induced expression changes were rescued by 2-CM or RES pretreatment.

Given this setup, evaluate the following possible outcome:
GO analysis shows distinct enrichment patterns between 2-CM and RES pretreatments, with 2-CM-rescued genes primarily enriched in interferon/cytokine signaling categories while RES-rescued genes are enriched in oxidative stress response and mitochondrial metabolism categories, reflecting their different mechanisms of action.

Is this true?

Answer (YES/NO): NO